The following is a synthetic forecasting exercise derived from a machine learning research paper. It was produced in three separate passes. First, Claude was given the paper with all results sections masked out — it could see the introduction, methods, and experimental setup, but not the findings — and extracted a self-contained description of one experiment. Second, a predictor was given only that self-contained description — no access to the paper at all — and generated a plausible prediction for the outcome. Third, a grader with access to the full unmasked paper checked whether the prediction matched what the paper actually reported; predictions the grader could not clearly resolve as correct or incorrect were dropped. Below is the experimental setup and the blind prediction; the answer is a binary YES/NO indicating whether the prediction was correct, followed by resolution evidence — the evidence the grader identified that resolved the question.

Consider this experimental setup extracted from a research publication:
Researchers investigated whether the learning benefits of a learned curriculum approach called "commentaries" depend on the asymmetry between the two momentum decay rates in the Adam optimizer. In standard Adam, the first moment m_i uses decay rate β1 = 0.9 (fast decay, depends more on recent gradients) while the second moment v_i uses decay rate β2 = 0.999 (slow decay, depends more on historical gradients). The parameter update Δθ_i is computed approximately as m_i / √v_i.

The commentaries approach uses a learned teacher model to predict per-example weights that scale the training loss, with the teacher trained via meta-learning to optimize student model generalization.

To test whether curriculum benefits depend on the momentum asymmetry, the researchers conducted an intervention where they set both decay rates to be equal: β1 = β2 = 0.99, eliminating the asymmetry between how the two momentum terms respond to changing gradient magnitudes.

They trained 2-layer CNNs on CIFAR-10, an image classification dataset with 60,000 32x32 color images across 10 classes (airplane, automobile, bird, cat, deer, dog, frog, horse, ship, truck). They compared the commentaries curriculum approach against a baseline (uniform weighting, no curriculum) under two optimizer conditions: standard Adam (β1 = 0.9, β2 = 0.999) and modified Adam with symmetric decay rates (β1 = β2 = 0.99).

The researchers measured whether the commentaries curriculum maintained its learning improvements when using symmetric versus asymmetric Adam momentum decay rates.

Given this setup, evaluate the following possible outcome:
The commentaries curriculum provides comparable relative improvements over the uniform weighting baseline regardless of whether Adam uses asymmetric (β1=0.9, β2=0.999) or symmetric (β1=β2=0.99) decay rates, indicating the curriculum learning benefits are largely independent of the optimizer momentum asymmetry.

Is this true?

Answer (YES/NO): NO